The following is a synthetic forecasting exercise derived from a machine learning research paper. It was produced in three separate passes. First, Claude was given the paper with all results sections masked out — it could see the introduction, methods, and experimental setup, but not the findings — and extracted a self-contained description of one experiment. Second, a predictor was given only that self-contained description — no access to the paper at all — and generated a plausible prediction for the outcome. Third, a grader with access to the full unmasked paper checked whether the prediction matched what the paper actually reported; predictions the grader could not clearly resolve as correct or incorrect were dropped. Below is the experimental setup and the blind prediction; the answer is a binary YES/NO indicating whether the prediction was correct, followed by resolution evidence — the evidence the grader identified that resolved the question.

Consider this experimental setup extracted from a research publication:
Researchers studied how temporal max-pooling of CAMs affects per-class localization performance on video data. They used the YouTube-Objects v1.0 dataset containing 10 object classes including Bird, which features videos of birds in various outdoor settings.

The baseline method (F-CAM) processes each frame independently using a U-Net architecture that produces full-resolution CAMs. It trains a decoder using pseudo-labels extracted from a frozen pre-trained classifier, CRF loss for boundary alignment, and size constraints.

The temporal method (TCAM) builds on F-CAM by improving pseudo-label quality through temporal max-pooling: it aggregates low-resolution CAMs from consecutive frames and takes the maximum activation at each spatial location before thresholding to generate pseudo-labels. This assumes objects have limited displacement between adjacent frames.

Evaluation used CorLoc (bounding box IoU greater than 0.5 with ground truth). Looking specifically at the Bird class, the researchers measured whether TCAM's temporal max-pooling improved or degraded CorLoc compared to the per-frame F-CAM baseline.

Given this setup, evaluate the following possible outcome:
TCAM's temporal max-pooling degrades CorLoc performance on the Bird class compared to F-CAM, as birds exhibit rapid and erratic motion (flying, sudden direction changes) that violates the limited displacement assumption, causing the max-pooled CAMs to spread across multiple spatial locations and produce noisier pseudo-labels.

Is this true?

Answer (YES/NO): YES